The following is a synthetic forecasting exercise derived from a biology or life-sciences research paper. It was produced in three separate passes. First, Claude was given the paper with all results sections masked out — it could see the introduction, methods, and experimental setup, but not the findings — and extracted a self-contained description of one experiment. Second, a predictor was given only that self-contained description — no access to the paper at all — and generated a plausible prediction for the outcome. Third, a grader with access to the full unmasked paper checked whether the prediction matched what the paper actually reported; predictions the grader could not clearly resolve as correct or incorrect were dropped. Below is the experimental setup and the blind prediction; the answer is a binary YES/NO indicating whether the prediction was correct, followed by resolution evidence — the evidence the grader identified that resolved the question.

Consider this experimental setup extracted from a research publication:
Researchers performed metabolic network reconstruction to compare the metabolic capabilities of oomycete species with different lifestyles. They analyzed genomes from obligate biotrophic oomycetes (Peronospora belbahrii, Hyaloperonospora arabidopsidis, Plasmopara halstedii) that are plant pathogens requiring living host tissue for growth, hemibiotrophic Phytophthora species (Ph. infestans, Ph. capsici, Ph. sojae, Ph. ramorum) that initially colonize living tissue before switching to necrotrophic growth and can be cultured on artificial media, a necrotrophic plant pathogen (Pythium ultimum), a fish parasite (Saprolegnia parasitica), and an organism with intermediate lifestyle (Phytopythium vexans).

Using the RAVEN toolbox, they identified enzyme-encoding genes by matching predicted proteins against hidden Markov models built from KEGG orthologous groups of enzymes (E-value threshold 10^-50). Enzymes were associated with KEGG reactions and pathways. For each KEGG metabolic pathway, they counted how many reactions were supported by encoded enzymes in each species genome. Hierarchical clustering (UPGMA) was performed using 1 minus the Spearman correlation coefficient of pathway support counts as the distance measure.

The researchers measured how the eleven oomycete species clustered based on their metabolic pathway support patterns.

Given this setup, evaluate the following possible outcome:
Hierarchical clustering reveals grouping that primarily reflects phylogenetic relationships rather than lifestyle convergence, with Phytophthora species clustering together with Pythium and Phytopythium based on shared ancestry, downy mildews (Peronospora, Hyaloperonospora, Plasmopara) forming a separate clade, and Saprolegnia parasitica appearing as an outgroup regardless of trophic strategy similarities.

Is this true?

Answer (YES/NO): NO